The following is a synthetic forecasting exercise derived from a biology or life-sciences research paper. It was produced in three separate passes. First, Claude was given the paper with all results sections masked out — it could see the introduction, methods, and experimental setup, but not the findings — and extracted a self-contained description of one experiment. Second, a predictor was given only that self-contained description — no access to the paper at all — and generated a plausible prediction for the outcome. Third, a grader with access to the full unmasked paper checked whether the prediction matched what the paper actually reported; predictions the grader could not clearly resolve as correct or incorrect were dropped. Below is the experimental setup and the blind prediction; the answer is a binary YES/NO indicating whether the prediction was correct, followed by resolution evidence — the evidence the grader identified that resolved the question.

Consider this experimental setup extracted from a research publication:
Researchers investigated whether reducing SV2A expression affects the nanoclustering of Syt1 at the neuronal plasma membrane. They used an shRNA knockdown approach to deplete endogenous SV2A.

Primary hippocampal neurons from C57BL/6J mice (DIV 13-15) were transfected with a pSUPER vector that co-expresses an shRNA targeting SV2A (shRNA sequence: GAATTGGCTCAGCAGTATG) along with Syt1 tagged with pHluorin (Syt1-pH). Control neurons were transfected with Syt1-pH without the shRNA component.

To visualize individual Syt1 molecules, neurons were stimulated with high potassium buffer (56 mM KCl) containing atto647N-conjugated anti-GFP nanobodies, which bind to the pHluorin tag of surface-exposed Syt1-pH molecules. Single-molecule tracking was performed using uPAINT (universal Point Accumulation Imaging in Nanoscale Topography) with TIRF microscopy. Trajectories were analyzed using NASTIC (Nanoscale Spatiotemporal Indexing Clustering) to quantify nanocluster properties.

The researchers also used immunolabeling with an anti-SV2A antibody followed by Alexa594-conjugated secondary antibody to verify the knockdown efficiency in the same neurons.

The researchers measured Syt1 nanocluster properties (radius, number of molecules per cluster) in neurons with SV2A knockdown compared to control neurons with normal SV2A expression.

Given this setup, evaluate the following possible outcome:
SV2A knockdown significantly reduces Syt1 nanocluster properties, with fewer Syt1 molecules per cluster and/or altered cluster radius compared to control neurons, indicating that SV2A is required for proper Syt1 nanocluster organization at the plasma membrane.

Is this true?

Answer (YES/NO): YES